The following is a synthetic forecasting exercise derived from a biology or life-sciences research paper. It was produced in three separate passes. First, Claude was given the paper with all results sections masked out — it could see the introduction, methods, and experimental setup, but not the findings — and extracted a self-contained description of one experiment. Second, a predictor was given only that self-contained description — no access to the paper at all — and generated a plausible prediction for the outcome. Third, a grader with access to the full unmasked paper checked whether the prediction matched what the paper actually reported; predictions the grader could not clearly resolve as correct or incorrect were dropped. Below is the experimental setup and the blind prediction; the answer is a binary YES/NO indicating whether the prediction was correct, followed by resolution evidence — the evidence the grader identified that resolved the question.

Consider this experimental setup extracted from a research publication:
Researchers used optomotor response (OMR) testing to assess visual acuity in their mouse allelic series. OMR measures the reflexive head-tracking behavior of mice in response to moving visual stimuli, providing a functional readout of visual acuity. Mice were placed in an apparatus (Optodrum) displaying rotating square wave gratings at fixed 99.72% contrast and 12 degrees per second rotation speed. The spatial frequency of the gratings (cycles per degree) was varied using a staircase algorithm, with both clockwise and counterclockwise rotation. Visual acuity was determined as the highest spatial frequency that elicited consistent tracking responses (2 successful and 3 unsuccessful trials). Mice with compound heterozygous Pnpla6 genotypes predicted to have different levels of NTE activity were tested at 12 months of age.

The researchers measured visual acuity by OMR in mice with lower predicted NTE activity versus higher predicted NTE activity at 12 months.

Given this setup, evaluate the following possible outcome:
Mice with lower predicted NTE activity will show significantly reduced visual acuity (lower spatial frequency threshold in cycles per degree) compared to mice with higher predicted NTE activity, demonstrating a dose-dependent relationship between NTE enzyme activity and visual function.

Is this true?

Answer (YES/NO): YES